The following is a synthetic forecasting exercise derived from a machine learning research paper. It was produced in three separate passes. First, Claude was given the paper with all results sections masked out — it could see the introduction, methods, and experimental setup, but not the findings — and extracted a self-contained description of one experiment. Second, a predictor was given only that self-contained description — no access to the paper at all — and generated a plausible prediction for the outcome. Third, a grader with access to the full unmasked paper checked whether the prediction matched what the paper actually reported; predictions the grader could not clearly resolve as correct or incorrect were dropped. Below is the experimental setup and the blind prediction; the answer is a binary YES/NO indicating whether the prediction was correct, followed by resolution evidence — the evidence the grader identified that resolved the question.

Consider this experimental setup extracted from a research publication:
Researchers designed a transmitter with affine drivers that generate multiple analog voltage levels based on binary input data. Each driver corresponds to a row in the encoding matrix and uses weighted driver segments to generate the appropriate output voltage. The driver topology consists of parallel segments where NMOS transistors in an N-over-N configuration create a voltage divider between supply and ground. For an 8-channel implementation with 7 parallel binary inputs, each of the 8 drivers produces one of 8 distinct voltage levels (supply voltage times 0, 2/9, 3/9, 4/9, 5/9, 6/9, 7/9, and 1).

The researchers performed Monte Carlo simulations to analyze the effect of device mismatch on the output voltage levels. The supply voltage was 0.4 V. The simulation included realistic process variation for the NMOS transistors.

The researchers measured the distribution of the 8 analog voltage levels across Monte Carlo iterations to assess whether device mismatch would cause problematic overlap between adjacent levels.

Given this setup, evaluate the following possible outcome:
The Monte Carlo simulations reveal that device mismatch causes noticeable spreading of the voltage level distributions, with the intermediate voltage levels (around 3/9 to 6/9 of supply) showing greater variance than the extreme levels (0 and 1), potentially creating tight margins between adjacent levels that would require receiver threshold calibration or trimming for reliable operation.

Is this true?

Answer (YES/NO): NO